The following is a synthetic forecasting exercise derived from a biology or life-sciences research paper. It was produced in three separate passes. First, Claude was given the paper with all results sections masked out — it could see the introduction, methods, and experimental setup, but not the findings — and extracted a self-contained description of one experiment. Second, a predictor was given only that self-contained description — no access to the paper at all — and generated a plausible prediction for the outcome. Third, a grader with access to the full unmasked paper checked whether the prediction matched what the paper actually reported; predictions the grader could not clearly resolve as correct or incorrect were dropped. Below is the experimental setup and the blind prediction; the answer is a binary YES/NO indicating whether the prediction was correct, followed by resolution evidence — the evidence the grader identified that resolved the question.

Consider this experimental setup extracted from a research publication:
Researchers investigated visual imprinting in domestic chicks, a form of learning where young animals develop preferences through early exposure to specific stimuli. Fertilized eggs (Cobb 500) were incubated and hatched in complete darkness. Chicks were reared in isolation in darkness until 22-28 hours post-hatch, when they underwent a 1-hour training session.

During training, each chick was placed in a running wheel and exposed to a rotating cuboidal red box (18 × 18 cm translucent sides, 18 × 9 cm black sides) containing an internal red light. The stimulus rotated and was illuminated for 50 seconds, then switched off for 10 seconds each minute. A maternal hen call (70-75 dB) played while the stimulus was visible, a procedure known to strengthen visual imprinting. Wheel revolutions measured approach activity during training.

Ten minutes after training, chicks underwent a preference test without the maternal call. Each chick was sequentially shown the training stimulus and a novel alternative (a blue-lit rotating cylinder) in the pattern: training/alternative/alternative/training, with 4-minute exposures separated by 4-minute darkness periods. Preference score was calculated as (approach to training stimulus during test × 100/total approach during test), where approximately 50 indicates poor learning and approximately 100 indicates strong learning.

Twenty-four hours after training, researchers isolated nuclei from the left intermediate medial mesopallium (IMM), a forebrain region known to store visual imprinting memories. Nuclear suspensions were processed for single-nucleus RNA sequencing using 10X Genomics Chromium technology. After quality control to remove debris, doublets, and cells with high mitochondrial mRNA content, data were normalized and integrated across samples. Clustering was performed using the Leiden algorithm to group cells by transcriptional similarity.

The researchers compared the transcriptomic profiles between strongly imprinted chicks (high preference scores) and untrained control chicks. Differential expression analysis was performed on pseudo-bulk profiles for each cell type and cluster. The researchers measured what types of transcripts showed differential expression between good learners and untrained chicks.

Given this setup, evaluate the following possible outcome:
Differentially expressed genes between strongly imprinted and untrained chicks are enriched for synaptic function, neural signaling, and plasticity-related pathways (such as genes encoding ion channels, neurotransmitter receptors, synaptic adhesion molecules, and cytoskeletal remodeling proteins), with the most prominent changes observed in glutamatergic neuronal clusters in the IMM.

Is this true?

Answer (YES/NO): YES